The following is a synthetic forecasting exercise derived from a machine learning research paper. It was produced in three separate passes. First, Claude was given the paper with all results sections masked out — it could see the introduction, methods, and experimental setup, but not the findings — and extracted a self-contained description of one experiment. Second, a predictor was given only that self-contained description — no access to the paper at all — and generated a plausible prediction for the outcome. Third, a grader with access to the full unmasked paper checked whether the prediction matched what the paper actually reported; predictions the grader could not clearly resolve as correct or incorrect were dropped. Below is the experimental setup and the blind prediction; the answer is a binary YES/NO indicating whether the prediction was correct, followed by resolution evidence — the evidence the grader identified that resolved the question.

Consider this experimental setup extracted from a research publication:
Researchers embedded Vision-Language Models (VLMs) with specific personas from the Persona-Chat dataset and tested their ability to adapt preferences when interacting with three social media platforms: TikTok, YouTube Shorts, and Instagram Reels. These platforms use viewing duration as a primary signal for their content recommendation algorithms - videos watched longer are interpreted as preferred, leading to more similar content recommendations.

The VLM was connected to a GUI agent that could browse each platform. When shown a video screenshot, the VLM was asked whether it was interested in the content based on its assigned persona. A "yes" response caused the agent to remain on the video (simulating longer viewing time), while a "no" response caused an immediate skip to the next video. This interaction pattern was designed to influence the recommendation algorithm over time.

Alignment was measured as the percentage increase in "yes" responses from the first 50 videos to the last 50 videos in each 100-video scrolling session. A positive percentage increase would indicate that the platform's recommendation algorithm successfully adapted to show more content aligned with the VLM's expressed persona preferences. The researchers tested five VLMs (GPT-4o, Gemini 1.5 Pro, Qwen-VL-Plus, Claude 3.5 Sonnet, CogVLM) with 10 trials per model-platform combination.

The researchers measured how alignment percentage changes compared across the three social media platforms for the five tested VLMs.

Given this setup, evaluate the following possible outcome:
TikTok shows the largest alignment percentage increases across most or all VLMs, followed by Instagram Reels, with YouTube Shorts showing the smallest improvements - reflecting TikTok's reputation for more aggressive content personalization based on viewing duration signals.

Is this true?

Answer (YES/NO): NO